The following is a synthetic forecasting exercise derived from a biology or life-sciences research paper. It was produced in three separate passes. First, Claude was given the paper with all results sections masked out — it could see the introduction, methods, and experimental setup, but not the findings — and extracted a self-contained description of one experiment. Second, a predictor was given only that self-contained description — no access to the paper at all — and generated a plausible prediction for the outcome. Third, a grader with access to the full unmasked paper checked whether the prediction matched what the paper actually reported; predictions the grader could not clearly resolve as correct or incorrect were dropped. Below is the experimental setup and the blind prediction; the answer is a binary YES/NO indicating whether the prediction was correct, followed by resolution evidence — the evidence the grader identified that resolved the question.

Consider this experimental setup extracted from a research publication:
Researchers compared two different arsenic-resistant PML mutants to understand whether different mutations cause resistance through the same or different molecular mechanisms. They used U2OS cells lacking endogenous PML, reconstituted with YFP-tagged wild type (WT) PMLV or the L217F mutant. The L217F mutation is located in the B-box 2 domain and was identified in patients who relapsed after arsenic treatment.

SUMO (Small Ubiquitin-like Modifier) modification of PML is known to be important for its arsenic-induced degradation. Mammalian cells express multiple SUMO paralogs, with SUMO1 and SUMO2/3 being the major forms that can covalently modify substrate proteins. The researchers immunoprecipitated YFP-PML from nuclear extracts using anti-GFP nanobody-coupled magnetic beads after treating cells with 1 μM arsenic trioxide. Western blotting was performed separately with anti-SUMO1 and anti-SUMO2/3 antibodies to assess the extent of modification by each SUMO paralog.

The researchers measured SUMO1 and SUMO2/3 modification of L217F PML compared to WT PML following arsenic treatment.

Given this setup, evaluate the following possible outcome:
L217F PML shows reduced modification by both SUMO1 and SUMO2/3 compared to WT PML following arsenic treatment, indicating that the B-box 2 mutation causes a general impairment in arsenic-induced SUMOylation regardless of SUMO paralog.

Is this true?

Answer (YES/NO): NO